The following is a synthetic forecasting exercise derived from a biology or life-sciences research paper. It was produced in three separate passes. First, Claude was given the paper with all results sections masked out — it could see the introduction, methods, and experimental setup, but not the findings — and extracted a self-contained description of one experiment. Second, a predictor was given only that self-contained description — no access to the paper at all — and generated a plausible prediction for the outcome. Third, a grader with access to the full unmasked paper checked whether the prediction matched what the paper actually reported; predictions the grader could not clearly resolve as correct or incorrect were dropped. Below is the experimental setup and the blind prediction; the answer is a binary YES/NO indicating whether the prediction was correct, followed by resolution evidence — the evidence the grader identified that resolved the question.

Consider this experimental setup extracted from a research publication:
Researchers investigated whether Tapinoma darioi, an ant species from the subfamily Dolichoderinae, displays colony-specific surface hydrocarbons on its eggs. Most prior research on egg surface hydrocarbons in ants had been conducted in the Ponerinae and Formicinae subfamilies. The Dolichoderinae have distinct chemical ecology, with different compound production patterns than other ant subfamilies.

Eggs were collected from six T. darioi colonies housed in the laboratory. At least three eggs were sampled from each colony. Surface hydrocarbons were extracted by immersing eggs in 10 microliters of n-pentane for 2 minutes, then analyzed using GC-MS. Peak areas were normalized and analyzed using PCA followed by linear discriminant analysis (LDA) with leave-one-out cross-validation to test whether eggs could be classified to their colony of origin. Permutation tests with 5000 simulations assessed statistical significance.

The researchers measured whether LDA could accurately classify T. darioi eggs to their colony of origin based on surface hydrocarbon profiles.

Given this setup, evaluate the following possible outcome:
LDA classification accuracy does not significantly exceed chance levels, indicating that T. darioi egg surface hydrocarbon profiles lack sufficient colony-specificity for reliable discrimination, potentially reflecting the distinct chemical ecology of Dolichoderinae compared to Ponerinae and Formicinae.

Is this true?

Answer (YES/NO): NO